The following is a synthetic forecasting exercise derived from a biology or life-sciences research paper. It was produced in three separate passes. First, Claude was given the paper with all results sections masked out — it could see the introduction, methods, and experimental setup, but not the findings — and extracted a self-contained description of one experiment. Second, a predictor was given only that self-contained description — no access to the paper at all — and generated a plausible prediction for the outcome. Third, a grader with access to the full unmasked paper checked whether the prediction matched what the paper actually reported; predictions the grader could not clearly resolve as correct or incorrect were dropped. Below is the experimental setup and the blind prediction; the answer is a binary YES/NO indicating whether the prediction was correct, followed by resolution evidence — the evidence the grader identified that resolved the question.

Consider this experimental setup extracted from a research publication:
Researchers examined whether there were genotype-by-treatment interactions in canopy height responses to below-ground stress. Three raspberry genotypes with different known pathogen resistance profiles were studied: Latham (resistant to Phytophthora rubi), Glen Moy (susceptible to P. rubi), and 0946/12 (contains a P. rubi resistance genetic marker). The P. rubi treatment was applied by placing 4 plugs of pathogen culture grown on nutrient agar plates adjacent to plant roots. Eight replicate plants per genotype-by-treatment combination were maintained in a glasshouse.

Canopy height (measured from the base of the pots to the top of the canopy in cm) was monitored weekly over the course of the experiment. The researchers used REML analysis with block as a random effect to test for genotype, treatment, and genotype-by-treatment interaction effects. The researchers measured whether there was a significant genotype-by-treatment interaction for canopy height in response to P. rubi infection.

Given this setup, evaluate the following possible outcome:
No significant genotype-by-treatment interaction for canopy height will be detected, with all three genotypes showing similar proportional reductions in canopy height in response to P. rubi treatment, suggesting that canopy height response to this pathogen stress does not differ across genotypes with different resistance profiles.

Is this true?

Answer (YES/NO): NO